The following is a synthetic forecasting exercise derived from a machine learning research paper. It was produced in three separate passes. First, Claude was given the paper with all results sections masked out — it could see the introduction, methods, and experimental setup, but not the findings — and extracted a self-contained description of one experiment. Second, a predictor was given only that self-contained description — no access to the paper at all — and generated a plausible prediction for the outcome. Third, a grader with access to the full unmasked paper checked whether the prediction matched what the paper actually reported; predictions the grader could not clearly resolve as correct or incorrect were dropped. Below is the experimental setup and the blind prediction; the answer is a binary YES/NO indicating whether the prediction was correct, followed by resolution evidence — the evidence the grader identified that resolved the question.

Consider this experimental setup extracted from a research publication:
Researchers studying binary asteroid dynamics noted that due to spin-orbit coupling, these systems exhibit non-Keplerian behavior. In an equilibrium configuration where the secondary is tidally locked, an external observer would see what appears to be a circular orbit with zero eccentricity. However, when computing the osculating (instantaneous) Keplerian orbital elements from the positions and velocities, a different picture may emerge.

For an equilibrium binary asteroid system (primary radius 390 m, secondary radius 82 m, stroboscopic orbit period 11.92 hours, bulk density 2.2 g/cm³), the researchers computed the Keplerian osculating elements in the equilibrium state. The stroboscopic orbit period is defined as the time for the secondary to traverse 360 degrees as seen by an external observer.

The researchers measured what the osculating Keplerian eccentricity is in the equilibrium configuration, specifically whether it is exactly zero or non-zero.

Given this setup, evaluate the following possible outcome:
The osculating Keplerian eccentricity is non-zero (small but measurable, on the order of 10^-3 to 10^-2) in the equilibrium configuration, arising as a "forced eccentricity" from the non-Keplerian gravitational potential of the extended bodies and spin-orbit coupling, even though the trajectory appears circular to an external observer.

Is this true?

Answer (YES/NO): YES